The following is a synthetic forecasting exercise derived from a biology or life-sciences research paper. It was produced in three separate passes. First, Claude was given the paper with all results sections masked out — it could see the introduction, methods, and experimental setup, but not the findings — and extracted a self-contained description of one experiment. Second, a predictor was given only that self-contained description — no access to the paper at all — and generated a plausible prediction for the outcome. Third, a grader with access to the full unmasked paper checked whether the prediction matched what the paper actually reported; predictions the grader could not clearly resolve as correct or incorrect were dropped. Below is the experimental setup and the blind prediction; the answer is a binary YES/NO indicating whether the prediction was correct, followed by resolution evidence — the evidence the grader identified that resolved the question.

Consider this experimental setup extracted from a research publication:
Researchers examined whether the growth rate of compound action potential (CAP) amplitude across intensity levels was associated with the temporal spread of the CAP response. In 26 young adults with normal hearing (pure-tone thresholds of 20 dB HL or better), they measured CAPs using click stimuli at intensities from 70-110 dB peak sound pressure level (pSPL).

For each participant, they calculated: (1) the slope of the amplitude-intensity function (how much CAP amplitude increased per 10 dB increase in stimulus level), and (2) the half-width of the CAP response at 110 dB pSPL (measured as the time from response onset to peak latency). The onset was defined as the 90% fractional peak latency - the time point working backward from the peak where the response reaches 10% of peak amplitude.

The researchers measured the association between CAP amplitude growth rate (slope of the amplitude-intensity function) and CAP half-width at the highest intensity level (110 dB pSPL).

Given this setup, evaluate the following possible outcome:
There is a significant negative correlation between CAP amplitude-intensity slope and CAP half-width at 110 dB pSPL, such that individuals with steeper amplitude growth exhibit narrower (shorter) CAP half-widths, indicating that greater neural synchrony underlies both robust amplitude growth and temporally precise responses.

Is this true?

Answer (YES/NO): NO